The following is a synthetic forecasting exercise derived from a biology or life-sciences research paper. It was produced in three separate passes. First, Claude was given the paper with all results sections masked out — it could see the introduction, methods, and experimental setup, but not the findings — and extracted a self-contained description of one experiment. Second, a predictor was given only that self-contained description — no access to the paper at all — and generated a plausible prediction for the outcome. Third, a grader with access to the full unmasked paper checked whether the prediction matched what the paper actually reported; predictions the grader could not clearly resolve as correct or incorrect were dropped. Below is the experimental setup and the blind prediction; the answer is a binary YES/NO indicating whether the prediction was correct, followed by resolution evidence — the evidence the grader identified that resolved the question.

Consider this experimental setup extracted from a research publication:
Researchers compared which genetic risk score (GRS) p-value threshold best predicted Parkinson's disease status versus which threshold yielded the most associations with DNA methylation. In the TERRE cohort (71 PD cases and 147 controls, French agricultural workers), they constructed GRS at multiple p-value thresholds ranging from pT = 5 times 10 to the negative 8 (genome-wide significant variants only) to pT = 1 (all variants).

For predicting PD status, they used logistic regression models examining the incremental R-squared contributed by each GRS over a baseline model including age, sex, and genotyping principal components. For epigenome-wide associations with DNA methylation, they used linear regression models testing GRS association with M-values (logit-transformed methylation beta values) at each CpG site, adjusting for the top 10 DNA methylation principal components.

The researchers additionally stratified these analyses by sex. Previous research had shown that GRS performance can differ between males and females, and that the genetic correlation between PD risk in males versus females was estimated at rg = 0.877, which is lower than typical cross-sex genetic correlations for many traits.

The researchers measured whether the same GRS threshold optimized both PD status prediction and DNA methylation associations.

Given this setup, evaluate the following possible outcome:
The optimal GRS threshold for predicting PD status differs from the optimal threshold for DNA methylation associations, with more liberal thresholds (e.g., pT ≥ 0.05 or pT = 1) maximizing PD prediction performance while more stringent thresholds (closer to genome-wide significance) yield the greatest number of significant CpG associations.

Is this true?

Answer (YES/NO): NO